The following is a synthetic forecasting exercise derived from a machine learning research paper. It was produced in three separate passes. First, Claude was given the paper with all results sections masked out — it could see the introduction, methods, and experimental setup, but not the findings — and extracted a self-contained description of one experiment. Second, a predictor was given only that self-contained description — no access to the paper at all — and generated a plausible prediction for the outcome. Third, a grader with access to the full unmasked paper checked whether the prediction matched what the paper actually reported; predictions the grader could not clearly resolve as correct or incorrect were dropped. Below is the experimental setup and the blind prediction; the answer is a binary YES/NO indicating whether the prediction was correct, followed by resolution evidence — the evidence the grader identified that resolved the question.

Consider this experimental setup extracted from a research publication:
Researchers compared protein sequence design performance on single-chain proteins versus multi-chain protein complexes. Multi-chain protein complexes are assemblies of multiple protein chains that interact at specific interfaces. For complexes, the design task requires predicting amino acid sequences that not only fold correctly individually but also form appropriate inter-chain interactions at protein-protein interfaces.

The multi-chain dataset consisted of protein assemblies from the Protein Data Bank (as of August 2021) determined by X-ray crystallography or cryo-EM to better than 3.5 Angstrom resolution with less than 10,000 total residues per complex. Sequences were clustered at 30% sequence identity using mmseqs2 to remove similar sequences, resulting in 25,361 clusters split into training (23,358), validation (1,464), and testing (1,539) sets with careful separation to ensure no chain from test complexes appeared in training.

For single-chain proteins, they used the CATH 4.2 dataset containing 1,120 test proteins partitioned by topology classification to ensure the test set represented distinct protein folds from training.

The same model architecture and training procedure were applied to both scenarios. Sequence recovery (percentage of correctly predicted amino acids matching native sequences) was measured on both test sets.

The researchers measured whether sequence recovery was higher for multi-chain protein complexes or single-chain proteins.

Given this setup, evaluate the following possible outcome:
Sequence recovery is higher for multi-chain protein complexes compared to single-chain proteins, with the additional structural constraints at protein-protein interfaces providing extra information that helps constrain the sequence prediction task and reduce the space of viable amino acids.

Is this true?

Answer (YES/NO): NO